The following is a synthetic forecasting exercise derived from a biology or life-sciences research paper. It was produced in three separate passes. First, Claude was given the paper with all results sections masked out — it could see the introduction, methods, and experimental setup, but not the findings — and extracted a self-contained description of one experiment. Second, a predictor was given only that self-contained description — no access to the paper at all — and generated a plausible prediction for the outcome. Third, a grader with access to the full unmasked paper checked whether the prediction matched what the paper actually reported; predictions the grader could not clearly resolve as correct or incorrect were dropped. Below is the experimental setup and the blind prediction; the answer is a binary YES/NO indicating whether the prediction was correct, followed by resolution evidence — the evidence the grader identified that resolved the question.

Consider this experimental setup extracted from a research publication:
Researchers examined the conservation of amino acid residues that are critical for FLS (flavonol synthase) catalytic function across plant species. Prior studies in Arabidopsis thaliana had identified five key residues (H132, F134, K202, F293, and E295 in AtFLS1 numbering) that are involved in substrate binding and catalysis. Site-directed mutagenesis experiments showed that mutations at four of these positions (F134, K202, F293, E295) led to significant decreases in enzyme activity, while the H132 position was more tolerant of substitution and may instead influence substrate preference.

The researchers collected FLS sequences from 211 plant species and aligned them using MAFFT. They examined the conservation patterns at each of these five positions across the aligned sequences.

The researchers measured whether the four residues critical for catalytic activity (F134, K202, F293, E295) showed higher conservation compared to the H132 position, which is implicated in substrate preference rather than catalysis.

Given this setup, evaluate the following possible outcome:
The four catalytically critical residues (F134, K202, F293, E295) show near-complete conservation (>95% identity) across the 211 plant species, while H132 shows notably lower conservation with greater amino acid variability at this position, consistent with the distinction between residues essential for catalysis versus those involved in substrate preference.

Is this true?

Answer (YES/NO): NO